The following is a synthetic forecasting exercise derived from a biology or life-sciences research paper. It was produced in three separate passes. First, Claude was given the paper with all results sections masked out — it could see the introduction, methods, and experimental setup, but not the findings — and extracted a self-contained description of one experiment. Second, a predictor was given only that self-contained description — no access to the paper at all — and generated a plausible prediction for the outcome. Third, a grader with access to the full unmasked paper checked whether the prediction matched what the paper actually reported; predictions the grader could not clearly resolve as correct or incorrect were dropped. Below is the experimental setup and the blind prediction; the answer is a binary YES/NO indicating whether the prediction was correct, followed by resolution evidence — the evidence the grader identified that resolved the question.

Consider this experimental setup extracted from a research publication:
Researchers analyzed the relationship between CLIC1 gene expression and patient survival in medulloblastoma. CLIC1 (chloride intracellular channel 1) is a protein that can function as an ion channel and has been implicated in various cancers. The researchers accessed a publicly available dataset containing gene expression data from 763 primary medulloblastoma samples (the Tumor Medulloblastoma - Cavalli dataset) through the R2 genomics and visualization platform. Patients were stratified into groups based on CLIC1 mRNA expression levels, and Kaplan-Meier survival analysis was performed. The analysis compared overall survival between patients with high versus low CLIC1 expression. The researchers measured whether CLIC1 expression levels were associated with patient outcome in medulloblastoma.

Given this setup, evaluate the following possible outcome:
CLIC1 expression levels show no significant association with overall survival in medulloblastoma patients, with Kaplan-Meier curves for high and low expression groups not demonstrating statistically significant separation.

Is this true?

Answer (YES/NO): NO